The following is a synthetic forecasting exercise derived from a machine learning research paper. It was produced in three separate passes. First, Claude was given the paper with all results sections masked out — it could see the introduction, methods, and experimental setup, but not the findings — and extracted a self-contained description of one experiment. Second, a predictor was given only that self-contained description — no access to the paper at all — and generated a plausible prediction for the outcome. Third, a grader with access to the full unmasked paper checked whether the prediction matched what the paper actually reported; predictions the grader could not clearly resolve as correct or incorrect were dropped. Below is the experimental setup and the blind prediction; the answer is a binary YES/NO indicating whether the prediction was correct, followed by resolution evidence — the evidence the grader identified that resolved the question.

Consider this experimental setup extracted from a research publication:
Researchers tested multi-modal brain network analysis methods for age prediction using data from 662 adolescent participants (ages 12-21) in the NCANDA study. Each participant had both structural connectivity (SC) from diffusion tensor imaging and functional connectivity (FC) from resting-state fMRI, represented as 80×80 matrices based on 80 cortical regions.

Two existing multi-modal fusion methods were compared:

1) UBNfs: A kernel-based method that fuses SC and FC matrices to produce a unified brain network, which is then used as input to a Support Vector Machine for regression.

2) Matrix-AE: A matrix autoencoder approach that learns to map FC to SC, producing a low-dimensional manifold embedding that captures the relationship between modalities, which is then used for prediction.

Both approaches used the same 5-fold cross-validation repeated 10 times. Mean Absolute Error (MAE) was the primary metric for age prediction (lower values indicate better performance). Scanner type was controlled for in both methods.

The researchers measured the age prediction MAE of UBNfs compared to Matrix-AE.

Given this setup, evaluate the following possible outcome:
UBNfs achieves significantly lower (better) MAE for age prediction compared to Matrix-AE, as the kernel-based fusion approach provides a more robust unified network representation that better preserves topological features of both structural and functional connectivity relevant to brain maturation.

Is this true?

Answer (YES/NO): YES